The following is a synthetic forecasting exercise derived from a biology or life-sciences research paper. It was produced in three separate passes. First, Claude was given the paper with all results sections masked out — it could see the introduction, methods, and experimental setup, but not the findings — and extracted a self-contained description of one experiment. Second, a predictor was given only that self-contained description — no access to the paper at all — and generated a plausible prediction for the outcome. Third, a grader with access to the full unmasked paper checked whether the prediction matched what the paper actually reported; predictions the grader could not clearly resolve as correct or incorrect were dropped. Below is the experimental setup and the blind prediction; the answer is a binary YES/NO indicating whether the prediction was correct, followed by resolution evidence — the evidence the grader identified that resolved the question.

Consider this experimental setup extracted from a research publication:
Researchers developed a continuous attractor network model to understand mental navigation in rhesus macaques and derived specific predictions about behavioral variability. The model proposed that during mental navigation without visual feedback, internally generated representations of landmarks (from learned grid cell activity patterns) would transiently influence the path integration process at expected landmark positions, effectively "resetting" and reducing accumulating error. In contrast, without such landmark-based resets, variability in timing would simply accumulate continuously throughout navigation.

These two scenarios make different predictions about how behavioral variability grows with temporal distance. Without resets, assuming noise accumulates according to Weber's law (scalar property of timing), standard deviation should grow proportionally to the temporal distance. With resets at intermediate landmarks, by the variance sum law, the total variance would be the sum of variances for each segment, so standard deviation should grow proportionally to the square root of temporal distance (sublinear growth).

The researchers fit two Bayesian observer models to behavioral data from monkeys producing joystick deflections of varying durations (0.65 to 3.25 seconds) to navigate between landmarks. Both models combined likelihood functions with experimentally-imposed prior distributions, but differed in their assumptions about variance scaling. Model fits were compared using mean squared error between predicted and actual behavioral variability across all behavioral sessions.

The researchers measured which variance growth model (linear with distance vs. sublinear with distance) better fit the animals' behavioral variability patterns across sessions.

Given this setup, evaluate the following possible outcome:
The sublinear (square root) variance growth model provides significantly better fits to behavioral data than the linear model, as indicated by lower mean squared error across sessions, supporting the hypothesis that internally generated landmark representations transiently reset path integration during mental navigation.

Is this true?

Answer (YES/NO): YES